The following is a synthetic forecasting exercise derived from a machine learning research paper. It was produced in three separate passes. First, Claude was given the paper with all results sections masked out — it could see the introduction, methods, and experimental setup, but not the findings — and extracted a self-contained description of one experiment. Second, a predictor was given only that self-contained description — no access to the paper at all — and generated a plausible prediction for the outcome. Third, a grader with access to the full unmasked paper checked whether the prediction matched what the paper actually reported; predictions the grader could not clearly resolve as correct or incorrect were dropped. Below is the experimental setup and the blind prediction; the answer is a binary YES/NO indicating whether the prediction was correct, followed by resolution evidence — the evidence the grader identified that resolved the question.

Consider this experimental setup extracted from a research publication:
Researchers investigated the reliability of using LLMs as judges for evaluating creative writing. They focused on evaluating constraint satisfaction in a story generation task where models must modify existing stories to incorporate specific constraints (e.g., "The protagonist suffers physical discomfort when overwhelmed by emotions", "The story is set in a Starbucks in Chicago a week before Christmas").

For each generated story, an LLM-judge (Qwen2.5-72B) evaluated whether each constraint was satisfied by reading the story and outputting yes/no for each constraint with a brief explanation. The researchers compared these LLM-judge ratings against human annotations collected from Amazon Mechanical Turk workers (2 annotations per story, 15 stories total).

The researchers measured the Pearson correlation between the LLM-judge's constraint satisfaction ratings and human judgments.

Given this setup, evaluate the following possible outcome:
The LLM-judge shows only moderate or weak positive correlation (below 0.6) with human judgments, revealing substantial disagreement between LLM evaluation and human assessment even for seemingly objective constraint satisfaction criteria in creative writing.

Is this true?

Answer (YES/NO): YES